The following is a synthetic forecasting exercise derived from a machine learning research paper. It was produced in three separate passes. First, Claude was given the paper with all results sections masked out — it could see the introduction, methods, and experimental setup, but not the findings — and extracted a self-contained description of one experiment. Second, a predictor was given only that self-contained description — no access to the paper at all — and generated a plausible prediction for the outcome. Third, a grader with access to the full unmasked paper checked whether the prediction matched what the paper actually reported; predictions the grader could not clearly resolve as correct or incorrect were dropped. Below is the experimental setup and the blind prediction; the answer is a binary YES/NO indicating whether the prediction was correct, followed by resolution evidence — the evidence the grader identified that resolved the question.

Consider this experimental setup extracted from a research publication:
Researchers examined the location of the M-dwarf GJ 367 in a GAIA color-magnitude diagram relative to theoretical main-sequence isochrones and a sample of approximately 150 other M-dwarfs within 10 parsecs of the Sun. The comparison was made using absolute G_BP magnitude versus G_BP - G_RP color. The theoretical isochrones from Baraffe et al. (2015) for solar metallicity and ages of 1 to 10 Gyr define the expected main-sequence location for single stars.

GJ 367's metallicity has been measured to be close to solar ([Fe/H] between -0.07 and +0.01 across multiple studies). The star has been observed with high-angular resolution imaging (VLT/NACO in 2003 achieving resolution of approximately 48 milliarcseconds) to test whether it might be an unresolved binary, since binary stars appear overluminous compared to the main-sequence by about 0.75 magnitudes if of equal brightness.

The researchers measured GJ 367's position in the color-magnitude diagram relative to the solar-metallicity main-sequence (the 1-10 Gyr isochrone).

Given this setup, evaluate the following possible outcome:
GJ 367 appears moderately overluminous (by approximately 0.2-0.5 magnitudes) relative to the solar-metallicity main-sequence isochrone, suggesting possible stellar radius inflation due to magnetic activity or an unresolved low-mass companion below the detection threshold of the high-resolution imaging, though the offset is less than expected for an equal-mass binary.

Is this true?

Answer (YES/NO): NO